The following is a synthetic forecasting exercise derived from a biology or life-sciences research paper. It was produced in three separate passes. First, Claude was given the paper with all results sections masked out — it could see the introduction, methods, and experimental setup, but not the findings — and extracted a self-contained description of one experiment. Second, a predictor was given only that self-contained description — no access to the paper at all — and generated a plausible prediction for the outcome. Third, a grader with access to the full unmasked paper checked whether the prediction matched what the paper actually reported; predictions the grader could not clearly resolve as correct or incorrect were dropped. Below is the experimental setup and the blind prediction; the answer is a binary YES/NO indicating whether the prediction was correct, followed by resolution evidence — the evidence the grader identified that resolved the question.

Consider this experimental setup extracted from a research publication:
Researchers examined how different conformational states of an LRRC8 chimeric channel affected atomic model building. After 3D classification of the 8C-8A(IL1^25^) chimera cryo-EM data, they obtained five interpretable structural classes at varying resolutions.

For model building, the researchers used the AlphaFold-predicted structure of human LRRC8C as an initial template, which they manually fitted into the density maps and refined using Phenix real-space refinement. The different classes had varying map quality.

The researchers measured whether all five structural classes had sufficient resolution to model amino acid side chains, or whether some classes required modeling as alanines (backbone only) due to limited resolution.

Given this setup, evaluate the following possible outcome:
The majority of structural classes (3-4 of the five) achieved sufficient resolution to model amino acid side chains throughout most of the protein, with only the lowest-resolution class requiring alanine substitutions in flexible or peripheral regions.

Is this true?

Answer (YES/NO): NO